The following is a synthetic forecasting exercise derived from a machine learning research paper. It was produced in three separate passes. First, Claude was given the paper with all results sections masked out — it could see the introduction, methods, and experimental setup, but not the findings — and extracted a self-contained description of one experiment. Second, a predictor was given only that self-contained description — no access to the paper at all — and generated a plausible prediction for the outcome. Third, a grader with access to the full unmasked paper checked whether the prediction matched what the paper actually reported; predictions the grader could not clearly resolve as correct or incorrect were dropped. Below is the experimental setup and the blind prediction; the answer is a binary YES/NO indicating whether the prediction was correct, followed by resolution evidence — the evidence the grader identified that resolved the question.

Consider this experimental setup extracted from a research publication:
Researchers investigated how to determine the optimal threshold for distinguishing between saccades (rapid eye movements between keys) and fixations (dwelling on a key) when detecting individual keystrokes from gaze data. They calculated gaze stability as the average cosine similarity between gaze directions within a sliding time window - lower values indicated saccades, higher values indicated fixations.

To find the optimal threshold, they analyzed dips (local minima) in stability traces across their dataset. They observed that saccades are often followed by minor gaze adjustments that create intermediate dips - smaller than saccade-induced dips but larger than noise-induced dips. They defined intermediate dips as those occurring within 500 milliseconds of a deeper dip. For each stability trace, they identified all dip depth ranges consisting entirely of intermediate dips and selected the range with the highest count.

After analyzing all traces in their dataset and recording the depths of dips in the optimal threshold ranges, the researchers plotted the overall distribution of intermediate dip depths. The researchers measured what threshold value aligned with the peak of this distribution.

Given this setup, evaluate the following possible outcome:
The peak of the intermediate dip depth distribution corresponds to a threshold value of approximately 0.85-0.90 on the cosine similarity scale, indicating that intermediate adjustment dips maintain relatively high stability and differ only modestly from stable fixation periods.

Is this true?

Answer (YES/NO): NO